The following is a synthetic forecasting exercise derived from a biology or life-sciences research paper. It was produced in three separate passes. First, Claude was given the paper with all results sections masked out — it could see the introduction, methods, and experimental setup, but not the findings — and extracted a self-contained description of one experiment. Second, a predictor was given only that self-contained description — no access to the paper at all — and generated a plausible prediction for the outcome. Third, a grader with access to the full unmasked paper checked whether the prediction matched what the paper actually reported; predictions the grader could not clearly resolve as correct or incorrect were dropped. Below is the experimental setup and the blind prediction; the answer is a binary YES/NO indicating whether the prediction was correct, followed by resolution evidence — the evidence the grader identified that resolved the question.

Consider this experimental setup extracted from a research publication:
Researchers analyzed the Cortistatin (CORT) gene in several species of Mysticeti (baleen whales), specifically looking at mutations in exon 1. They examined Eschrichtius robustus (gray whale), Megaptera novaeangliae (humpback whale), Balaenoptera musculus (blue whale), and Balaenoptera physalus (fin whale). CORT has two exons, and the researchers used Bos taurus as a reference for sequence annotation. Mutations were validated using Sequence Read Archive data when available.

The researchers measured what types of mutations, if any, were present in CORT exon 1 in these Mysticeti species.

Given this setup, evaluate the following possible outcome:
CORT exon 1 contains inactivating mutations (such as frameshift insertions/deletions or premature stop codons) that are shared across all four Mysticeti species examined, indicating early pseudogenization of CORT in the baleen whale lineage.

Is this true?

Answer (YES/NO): NO